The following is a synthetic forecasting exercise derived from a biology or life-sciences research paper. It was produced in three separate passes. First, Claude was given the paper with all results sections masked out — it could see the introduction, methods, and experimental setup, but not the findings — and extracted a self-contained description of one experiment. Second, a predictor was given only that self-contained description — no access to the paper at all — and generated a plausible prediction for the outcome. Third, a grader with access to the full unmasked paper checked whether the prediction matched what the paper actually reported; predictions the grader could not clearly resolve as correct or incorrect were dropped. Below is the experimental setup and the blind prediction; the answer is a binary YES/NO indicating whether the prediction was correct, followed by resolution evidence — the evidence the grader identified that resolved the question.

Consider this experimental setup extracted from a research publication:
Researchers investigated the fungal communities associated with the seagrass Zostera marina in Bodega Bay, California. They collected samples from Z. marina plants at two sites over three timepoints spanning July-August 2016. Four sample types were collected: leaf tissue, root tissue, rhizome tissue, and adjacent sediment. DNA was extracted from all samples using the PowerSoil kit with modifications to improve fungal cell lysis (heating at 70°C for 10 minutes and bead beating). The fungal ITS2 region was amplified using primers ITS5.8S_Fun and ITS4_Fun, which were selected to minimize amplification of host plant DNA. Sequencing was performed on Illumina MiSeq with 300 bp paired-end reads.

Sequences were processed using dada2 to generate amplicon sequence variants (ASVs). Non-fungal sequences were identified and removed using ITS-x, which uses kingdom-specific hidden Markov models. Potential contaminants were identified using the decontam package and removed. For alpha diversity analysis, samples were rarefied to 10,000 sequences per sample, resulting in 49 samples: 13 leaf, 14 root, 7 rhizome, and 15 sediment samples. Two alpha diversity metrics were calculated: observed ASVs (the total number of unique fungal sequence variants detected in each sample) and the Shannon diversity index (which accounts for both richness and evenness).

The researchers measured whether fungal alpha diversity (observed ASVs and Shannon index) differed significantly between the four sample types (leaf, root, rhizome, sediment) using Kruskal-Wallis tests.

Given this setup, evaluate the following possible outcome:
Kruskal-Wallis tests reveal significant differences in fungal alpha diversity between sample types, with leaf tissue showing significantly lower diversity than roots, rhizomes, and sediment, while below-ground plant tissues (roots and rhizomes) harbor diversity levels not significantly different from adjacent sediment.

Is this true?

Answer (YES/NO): NO